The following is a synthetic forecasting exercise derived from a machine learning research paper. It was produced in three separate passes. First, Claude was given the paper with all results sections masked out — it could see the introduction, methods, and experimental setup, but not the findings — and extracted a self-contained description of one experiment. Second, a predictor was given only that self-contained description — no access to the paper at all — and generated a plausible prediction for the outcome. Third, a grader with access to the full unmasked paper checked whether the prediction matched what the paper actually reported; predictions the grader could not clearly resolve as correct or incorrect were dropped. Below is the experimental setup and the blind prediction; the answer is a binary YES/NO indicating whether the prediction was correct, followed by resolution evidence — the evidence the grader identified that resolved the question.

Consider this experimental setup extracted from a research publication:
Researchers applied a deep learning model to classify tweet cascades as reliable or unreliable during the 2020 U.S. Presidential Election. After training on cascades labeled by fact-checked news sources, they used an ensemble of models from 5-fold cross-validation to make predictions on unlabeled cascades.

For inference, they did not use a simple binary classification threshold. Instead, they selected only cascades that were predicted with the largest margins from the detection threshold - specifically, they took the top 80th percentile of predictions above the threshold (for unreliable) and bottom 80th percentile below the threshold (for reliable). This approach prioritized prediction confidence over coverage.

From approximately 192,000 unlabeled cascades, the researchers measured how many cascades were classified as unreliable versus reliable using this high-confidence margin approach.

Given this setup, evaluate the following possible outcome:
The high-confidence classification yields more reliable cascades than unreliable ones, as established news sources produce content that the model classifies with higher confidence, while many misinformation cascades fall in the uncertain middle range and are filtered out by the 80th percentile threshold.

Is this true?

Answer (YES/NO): YES